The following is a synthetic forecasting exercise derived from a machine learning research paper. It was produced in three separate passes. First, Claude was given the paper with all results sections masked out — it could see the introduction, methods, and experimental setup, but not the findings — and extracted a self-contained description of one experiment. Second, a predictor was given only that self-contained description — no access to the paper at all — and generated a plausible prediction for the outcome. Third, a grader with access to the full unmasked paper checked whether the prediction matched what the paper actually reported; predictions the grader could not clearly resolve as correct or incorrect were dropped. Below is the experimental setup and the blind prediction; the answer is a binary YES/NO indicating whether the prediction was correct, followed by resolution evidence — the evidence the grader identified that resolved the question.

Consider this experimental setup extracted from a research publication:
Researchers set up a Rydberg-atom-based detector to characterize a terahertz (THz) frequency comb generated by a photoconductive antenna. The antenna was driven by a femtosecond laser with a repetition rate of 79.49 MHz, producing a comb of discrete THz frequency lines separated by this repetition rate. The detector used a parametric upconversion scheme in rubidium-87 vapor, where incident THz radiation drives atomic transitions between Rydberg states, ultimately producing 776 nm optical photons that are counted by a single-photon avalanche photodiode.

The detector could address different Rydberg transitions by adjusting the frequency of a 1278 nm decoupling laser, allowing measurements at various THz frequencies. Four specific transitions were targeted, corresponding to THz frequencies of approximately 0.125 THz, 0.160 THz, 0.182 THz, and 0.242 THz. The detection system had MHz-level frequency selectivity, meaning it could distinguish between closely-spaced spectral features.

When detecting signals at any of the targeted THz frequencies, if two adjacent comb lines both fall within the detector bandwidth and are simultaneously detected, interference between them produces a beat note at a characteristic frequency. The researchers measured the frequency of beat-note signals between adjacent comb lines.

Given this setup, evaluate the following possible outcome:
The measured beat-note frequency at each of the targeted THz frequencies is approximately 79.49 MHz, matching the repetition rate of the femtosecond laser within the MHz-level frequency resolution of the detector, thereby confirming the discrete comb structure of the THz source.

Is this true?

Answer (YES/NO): NO